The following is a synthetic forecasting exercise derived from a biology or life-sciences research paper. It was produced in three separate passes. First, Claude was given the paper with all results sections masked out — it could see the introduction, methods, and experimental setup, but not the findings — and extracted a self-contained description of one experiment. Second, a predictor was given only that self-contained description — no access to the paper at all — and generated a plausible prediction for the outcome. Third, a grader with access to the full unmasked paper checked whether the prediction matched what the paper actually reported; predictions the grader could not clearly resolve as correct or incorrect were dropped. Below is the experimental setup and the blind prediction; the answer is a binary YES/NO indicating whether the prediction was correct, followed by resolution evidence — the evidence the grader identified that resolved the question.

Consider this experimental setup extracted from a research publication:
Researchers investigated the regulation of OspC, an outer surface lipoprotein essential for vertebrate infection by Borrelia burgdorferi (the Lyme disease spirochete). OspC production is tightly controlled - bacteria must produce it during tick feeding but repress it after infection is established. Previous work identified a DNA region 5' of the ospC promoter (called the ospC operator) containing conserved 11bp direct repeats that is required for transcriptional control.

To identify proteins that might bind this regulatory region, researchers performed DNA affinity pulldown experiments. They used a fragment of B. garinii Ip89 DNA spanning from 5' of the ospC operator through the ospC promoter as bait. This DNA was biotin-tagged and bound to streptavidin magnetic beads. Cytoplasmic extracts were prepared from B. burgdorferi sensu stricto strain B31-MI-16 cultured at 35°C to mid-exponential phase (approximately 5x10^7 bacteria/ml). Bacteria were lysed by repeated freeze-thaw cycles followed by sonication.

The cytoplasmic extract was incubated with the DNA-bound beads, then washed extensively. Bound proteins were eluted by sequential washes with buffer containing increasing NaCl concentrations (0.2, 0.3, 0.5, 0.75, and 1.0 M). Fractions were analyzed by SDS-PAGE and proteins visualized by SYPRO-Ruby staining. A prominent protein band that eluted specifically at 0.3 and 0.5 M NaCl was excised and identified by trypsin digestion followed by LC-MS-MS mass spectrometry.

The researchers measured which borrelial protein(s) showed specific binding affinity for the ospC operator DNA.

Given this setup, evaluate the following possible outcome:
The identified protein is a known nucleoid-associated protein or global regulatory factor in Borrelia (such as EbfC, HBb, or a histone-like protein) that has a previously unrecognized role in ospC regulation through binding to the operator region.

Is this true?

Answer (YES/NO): YES